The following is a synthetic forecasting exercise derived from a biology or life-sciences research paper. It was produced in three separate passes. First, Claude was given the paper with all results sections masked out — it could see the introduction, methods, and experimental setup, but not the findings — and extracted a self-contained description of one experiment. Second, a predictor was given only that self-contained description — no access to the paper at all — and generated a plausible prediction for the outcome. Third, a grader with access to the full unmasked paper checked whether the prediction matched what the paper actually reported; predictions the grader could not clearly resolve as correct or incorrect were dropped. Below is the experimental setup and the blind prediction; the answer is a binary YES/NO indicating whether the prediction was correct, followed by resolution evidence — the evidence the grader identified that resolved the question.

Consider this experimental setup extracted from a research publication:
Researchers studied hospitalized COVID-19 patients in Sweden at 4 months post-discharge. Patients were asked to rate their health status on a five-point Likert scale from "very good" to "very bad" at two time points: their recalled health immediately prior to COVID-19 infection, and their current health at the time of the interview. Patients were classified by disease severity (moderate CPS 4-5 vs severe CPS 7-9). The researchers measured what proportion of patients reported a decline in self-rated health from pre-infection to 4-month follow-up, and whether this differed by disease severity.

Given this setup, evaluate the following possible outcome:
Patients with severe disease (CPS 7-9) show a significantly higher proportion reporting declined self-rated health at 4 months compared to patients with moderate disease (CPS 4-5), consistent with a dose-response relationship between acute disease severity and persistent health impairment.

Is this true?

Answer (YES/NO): YES